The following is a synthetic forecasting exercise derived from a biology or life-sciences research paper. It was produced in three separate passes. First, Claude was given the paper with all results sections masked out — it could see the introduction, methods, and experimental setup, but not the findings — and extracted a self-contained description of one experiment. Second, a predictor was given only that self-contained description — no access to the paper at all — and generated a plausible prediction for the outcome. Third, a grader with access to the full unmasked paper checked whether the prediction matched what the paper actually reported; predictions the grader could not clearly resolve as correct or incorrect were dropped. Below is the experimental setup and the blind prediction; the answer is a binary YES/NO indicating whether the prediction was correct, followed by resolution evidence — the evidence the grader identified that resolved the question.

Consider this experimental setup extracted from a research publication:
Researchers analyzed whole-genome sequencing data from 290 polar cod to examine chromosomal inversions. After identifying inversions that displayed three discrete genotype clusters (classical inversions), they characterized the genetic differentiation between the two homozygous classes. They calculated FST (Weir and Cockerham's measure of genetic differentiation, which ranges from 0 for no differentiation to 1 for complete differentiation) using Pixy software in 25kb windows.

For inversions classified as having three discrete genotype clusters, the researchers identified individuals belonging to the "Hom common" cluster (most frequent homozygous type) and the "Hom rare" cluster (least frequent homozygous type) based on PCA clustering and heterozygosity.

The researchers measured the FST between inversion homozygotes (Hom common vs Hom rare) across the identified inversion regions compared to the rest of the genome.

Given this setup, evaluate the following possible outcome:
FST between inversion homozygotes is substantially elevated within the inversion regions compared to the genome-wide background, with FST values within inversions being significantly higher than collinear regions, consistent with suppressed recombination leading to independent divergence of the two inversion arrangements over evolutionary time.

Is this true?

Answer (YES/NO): YES